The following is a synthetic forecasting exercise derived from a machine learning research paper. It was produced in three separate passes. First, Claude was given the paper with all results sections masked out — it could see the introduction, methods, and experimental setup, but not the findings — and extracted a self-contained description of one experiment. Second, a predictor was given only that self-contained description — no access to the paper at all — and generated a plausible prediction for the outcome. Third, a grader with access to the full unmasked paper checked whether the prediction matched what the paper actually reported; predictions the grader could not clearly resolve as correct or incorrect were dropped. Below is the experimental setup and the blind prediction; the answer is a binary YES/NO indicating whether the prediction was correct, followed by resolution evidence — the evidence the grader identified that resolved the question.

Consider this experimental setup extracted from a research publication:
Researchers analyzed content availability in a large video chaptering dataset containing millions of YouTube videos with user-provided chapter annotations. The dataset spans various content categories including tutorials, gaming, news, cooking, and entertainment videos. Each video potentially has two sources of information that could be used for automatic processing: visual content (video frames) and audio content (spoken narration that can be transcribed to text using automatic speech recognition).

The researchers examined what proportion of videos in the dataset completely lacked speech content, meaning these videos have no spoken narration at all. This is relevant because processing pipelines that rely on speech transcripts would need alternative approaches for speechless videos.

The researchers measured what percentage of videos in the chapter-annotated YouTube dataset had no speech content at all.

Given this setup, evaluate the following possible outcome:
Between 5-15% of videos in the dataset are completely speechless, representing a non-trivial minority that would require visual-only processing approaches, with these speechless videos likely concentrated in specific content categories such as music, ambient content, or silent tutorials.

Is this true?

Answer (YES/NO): NO